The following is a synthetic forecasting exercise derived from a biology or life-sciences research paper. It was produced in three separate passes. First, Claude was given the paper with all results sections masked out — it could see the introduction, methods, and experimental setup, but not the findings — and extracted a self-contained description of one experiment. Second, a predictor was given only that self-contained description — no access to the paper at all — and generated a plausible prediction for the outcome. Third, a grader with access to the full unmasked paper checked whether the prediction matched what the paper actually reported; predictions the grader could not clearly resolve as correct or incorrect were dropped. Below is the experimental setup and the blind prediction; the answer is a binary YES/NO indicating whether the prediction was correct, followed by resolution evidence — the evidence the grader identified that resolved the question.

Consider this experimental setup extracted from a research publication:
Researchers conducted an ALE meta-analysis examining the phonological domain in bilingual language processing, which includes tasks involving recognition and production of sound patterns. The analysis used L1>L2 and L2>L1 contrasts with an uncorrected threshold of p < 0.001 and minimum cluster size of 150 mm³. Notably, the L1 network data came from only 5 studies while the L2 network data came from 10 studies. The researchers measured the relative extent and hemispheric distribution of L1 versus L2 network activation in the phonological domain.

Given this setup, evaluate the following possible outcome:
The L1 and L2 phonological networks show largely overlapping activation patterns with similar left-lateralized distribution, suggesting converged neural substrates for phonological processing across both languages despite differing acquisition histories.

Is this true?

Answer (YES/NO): NO